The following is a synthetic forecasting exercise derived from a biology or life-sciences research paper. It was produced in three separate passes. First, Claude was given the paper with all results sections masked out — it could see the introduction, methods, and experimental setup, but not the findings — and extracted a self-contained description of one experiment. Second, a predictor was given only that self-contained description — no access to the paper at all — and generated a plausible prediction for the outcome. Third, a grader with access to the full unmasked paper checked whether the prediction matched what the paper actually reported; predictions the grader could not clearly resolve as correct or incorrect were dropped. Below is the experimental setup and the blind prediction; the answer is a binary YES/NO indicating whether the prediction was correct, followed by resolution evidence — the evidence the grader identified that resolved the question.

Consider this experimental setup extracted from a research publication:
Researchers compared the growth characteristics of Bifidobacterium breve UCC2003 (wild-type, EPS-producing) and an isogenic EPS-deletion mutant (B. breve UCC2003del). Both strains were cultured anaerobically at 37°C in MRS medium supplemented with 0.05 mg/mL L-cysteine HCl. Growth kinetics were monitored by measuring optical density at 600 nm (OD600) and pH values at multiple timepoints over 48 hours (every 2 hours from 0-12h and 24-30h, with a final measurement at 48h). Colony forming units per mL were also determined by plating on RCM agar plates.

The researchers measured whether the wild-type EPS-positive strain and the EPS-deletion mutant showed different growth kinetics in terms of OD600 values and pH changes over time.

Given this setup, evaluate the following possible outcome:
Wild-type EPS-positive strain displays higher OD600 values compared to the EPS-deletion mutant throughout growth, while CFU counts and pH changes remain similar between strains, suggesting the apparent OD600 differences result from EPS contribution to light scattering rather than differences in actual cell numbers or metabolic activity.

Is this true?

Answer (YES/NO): NO